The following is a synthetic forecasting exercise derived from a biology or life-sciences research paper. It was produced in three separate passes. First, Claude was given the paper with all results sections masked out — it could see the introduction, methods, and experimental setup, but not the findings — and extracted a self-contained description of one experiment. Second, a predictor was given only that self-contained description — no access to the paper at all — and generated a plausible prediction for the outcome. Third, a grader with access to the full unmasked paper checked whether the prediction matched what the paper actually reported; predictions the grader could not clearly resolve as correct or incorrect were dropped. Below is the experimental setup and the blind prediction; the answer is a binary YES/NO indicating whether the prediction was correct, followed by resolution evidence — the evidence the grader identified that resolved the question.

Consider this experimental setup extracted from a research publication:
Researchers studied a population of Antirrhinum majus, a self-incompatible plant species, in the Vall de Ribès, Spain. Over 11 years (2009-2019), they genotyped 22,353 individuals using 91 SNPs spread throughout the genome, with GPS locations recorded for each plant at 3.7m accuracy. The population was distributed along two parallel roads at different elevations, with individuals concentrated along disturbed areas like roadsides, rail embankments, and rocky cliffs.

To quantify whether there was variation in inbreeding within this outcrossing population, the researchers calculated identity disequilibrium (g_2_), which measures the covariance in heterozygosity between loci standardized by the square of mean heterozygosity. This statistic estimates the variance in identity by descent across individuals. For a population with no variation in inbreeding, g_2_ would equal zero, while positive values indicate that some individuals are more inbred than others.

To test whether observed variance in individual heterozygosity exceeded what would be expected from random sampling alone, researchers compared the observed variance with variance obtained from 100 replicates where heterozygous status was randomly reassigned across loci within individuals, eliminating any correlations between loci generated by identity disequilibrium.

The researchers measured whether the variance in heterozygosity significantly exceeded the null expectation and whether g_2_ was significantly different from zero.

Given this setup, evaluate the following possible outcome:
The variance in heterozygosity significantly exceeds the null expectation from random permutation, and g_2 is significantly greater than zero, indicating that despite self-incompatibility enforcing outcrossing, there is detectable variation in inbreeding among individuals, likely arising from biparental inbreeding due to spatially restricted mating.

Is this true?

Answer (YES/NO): YES